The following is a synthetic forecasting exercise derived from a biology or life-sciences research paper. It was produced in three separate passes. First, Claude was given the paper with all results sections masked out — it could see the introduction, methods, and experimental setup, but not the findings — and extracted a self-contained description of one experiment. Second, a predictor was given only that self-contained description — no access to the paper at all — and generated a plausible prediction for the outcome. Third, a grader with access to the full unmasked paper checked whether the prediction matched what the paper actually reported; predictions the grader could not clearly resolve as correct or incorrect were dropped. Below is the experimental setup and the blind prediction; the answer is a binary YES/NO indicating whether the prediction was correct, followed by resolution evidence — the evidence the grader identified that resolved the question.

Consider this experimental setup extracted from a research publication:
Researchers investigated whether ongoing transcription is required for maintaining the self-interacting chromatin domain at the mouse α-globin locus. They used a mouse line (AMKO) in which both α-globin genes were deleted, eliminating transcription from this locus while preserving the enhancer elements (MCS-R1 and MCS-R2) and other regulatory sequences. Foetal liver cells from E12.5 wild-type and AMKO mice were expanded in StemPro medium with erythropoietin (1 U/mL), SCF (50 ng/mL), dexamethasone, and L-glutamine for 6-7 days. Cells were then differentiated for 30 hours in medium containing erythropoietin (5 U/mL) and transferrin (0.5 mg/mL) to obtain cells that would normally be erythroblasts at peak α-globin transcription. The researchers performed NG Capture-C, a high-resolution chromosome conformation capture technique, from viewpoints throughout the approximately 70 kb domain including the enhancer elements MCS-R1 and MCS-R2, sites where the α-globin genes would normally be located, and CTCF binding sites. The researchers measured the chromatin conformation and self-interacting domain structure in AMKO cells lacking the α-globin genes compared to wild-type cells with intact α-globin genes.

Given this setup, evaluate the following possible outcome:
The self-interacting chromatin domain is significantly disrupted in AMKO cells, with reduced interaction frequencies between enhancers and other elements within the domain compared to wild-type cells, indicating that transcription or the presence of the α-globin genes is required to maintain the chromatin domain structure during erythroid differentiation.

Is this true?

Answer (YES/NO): NO